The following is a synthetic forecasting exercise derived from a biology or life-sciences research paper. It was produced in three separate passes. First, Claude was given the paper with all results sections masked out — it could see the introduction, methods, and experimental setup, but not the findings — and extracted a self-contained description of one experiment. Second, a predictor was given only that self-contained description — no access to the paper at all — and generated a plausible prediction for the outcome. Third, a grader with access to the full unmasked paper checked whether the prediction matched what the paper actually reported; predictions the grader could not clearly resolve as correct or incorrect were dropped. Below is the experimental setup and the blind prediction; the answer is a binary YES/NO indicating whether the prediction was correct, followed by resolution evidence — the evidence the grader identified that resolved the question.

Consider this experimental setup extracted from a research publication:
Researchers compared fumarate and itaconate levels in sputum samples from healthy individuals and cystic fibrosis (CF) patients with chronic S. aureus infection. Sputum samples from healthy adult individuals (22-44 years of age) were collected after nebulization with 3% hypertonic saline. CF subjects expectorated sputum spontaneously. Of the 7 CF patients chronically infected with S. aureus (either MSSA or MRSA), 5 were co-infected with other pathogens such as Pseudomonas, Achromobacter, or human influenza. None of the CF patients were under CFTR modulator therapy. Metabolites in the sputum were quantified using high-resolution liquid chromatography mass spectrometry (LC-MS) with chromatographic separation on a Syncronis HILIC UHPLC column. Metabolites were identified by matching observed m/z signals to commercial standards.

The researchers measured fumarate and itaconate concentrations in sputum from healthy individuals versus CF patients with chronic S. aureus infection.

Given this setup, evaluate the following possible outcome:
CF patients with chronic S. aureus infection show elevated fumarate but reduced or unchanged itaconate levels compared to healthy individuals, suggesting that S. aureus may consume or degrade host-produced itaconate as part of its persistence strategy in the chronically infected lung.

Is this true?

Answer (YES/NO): NO